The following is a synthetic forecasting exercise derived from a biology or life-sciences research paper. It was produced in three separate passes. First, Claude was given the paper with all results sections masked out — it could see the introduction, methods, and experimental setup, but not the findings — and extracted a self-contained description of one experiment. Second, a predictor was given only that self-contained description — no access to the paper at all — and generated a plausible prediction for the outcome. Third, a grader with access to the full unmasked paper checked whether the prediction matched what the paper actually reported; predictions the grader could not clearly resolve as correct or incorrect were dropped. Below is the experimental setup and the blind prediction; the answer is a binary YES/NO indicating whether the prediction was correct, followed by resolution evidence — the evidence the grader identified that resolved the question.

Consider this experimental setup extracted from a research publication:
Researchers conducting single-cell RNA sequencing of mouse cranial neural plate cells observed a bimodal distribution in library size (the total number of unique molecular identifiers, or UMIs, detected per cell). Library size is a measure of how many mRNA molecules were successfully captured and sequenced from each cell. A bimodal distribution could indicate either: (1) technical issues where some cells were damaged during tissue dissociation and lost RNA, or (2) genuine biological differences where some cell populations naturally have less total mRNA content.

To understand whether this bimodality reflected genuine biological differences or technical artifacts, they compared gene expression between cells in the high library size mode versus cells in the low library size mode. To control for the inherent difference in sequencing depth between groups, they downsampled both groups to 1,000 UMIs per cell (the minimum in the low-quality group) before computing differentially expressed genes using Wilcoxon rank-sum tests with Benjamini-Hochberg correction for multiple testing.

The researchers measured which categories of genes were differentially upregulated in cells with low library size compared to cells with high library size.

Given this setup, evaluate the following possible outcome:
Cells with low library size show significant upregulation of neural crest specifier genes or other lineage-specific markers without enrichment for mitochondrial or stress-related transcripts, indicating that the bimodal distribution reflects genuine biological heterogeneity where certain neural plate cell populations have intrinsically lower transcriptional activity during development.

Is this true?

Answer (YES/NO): NO